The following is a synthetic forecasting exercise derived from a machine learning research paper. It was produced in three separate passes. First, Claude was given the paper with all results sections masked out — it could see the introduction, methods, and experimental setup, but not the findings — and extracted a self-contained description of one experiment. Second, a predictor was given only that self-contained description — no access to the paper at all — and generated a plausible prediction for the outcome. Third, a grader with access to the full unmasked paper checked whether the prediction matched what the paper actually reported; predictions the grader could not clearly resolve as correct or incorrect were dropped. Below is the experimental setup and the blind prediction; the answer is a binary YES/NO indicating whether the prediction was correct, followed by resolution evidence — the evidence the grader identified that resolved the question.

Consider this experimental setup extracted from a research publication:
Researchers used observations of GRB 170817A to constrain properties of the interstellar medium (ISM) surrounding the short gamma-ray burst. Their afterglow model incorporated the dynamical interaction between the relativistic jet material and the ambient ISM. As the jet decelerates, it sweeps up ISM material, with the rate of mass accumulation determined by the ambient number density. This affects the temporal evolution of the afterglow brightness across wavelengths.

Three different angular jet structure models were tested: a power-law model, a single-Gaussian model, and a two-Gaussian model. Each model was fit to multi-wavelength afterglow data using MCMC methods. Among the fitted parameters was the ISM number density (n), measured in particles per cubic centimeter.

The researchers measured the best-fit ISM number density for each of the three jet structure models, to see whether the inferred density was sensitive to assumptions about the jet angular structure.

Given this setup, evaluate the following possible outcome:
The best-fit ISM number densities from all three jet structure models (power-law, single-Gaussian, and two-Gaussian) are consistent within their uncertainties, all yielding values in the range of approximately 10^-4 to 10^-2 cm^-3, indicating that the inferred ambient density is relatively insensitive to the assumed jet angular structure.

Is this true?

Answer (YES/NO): YES